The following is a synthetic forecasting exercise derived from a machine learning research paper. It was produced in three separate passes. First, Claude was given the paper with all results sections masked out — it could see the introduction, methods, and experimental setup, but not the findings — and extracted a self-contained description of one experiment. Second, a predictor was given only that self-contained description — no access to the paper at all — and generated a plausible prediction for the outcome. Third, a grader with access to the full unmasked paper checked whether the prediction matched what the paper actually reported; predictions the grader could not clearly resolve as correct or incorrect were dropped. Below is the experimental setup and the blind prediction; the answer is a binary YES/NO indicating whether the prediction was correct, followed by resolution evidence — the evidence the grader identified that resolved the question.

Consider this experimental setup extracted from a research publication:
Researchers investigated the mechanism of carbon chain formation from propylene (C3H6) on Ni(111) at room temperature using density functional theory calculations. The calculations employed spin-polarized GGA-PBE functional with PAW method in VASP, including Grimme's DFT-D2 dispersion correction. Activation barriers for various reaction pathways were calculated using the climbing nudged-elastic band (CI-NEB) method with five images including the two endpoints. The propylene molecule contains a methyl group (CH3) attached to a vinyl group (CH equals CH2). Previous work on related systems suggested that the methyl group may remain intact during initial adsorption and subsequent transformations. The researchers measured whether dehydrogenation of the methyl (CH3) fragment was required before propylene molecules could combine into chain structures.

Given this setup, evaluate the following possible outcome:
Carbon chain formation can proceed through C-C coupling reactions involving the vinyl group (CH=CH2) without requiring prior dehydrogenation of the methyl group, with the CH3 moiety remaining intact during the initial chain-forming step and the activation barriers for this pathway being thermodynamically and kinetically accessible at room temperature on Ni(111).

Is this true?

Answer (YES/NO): NO